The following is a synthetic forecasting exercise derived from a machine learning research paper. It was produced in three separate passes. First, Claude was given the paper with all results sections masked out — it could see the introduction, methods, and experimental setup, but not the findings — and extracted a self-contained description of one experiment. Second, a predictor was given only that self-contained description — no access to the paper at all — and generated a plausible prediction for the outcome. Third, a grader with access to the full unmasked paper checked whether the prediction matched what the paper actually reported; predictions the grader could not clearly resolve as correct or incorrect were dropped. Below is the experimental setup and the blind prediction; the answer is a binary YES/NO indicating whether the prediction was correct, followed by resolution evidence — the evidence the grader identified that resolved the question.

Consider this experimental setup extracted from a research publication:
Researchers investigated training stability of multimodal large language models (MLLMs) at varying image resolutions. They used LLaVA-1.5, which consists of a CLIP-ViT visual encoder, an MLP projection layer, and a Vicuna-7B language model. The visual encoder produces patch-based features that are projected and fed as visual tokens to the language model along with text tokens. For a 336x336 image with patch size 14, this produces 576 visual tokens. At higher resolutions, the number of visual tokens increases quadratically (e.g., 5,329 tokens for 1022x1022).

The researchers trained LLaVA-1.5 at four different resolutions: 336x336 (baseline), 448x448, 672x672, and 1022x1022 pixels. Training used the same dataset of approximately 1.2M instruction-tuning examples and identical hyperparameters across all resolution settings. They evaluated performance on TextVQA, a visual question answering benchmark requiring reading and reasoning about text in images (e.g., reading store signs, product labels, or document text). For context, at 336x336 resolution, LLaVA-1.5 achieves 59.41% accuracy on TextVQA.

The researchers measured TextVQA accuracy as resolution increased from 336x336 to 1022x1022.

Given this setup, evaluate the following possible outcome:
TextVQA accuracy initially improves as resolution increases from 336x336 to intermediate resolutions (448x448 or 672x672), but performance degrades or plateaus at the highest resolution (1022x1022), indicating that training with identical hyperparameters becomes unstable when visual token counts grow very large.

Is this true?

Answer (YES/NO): YES